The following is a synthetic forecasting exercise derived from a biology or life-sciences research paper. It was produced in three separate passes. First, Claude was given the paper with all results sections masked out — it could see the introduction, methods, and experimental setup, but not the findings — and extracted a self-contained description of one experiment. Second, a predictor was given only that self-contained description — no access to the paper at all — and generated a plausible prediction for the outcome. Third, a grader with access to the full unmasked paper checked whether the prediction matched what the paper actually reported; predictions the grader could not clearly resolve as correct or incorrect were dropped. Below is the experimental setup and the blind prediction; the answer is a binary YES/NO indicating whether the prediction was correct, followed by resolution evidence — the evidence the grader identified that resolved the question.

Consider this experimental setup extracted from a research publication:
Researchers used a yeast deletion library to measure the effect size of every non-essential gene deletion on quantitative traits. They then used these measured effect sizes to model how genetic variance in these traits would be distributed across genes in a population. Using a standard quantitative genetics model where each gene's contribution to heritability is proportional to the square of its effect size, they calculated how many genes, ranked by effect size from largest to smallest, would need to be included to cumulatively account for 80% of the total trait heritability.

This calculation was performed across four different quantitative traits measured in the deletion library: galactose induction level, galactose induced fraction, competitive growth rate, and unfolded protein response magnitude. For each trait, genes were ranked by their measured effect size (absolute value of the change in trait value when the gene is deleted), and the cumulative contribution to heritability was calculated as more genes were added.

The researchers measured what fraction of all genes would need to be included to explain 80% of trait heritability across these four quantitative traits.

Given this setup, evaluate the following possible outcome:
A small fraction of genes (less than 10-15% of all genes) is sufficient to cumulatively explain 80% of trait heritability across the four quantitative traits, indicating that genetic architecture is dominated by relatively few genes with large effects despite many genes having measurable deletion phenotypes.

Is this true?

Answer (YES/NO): NO